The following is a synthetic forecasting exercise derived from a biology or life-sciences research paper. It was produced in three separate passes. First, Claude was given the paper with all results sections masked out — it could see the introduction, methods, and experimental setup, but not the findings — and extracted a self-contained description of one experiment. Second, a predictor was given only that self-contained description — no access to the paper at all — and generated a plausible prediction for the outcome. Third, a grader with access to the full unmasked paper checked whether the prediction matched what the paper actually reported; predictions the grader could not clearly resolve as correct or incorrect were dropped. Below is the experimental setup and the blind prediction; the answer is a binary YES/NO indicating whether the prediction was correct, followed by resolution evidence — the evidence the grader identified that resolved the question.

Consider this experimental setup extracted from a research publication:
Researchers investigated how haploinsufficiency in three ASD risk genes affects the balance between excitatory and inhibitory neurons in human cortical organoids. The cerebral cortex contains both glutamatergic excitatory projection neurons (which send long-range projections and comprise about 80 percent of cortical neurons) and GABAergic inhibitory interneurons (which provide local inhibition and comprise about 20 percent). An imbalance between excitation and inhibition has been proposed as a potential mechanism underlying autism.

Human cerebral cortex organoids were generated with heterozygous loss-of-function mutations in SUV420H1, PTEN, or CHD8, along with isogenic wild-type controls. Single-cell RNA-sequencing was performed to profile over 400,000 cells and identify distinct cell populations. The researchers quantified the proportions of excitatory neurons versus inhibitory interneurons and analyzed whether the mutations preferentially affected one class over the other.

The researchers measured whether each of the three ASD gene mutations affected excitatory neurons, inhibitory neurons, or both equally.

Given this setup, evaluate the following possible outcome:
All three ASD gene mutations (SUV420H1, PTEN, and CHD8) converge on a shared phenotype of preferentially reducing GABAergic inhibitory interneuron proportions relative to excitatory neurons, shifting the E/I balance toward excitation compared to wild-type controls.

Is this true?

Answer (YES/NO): NO